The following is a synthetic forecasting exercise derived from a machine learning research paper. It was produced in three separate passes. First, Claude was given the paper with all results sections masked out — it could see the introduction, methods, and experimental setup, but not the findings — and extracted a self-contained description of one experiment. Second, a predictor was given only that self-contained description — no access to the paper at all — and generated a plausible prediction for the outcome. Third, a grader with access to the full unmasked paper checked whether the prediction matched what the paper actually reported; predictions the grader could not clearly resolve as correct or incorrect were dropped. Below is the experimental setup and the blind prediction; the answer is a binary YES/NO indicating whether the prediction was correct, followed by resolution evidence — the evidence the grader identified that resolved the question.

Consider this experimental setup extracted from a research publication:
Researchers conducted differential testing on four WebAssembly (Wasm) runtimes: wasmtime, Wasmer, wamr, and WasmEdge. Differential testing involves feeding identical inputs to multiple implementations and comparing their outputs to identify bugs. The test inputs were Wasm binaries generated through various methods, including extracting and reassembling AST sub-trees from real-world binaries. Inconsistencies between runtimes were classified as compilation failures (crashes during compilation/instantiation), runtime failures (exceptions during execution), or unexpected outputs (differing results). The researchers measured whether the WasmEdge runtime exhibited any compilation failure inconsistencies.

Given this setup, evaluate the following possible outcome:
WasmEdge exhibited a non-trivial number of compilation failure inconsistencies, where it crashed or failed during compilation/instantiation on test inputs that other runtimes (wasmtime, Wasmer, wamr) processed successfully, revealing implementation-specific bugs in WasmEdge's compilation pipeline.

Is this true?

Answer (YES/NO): NO